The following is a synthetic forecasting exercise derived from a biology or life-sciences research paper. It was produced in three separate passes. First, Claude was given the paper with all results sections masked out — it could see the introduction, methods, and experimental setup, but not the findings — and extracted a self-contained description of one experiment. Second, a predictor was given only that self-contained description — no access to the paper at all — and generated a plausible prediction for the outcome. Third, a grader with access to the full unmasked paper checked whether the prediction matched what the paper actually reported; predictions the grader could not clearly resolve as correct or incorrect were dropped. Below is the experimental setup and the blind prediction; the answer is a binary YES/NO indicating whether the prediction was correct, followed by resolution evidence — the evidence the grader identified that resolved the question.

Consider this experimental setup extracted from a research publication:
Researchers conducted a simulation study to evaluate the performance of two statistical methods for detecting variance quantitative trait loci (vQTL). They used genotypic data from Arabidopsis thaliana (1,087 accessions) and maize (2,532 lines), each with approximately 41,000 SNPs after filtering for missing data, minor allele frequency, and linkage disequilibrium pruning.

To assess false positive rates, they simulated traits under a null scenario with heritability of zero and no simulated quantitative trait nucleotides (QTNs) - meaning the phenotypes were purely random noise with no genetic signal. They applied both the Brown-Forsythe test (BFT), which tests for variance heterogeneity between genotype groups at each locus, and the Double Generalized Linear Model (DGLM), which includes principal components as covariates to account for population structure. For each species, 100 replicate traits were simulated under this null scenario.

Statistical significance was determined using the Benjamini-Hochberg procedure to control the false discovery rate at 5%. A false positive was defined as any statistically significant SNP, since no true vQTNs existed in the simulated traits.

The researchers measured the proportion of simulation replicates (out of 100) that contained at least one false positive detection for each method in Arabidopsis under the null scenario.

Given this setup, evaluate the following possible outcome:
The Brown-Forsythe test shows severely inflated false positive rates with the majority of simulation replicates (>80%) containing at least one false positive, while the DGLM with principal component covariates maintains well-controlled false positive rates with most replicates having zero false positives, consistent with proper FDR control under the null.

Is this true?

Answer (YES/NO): NO